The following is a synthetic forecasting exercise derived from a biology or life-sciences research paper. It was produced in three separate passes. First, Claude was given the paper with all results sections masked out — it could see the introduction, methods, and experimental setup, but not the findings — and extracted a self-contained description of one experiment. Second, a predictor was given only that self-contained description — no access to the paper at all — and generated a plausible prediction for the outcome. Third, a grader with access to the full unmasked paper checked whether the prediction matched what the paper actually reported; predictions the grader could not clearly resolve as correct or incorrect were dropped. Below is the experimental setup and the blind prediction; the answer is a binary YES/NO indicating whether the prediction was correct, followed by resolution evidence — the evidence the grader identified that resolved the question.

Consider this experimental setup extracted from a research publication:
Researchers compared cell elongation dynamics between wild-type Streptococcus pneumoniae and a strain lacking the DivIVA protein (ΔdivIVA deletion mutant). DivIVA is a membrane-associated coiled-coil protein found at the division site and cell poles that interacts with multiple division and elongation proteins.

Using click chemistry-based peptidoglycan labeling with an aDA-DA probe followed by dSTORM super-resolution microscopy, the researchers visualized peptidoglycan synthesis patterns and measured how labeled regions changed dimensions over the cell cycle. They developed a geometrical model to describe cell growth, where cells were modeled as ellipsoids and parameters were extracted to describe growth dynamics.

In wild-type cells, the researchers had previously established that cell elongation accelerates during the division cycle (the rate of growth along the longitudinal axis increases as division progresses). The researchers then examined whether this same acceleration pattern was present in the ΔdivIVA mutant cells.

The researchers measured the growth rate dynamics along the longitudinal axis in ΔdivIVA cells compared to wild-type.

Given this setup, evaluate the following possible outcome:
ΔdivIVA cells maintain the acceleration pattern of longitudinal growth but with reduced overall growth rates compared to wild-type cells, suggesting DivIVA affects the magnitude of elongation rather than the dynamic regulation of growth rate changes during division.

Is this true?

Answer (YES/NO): NO